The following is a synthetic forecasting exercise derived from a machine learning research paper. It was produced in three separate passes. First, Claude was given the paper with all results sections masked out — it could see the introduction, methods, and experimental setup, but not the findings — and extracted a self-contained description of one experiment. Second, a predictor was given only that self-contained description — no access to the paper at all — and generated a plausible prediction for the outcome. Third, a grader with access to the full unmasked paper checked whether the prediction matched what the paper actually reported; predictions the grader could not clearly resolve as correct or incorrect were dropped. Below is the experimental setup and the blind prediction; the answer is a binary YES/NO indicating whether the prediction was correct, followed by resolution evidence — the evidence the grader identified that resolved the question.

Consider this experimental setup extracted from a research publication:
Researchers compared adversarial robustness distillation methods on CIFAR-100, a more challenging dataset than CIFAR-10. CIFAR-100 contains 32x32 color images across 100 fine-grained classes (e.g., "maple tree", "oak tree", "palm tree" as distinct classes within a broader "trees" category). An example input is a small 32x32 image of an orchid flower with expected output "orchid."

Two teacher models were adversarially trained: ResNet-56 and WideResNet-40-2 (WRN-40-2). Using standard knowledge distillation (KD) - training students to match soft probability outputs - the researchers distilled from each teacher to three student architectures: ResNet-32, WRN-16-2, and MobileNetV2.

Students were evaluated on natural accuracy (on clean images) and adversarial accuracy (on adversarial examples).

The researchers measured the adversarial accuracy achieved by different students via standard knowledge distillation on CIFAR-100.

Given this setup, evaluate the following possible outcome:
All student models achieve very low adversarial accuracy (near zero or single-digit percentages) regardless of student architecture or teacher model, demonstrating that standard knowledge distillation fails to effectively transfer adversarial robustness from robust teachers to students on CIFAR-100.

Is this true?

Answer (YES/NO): YES